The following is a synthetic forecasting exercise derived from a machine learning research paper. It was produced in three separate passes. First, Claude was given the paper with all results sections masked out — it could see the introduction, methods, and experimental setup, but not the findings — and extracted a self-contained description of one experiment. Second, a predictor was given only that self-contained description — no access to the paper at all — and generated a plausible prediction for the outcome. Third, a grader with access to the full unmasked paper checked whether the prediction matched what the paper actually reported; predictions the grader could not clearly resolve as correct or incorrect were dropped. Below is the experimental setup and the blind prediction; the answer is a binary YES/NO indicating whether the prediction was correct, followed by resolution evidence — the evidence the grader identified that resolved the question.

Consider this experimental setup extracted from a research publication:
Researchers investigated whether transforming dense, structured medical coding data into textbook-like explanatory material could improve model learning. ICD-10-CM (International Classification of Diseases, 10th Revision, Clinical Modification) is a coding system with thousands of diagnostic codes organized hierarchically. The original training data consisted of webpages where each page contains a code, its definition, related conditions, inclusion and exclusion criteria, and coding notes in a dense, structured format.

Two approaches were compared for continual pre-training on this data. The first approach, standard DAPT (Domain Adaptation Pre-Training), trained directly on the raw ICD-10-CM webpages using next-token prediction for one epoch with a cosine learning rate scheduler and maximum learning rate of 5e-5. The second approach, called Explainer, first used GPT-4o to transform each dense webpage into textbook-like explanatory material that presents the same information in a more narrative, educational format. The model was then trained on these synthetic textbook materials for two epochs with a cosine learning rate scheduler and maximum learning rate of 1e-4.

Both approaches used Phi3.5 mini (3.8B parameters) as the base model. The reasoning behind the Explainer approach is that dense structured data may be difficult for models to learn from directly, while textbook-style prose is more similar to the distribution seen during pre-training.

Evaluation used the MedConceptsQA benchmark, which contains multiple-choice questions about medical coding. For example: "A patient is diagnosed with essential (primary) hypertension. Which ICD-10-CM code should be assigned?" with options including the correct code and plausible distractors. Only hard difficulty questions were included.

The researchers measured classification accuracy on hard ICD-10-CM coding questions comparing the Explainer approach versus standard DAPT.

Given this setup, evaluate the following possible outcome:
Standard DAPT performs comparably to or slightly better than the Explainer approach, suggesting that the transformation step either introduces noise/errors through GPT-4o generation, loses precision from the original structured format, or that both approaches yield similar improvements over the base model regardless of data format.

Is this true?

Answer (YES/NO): NO